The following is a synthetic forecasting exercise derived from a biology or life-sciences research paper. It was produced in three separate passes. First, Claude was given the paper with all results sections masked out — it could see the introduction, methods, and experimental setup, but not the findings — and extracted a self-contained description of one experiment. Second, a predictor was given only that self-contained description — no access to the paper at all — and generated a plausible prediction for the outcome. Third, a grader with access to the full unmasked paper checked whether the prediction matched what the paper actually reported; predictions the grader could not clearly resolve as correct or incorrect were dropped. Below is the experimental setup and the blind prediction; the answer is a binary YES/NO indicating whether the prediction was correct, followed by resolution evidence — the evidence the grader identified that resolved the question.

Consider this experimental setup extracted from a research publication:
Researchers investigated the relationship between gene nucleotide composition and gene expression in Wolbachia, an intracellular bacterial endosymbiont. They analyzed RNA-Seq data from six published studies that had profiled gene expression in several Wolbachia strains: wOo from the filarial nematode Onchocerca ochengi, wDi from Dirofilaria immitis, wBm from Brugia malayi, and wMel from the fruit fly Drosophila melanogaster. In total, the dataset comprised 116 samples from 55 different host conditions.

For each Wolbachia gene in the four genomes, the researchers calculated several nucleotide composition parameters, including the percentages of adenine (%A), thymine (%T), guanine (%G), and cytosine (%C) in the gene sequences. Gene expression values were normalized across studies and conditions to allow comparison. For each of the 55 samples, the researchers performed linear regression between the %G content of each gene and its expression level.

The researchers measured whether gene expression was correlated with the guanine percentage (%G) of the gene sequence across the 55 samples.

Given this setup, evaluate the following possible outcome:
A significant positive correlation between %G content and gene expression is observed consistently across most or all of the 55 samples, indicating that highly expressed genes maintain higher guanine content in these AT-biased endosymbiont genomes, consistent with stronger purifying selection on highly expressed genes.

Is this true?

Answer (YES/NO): YES